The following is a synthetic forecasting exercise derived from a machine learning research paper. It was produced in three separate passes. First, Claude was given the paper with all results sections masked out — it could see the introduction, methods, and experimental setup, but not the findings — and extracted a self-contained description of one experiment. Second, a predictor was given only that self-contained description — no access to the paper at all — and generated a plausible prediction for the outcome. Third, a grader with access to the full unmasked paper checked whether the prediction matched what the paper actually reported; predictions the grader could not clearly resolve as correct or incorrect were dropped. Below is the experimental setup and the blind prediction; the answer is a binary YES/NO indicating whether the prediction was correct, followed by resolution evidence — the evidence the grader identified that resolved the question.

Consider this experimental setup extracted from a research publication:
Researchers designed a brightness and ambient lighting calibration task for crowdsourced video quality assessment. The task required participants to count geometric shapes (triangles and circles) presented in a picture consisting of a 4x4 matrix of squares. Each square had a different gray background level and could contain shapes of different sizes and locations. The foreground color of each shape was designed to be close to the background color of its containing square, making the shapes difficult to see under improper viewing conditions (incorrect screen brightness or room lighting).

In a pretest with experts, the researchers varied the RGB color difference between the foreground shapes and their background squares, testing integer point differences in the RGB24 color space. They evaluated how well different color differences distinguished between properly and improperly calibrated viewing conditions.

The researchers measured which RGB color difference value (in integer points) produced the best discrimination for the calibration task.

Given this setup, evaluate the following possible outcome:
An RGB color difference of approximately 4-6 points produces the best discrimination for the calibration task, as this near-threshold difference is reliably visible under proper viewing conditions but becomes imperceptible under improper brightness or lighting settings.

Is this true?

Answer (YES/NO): YES